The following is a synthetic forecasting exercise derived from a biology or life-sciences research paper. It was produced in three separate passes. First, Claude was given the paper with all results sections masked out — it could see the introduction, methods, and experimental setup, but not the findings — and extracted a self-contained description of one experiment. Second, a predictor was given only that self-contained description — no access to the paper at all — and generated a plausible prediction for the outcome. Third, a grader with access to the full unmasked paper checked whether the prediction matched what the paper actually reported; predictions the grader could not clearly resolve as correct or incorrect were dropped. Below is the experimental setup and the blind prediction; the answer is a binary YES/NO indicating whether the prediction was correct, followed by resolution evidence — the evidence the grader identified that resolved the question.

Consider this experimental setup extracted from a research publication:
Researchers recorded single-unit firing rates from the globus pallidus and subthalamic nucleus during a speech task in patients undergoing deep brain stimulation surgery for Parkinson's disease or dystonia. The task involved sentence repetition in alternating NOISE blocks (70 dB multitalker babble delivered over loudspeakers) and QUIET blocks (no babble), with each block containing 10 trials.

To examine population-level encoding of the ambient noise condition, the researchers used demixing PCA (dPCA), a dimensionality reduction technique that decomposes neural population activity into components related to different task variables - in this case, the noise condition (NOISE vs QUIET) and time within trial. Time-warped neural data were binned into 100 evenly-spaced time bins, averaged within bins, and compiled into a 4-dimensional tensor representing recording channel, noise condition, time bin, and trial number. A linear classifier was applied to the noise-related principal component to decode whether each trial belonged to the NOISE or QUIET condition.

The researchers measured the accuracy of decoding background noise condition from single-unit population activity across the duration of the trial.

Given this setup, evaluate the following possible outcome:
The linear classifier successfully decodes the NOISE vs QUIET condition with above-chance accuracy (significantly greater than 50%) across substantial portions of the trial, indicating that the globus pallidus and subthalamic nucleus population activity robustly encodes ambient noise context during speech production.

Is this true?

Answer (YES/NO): YES